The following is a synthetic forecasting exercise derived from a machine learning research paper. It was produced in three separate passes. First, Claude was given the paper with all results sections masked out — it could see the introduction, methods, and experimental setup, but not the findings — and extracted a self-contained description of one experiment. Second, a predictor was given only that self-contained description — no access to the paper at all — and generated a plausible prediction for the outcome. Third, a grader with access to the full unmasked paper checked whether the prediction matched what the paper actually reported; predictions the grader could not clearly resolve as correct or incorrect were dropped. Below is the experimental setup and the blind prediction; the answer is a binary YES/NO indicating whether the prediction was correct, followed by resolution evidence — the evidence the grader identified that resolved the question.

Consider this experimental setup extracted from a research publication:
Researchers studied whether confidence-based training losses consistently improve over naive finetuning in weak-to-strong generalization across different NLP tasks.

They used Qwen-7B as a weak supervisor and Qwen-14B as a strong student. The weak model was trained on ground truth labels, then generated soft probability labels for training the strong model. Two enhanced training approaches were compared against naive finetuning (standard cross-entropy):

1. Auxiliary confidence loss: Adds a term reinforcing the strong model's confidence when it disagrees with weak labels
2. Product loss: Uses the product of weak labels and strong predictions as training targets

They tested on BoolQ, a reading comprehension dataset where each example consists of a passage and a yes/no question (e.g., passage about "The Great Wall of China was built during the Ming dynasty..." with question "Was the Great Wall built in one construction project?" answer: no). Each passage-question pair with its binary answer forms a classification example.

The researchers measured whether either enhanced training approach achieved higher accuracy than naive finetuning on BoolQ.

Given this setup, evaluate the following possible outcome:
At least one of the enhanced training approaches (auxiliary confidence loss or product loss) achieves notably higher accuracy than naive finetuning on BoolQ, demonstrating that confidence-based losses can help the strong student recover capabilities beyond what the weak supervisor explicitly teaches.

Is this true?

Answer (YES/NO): NO